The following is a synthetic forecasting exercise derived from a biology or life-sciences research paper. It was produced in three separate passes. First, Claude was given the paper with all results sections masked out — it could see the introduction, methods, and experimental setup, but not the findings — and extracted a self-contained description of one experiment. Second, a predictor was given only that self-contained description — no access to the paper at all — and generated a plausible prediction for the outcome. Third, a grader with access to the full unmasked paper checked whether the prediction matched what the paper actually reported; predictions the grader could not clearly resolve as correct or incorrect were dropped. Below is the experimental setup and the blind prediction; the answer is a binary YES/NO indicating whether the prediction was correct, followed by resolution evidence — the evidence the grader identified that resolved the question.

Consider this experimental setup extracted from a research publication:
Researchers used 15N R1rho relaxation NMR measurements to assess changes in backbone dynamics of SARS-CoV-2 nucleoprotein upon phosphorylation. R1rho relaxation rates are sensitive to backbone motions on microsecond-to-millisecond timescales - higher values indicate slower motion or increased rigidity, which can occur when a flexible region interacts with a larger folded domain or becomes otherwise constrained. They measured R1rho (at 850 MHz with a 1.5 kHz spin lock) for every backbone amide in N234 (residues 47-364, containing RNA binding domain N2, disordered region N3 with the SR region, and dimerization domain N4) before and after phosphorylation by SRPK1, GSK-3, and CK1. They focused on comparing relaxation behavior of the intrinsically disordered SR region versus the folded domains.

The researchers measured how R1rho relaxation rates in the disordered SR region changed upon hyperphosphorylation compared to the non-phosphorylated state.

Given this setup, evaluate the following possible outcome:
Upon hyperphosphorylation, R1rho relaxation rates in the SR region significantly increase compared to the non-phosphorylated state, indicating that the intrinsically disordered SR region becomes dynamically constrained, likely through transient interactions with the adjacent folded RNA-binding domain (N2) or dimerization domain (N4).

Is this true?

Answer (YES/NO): YES